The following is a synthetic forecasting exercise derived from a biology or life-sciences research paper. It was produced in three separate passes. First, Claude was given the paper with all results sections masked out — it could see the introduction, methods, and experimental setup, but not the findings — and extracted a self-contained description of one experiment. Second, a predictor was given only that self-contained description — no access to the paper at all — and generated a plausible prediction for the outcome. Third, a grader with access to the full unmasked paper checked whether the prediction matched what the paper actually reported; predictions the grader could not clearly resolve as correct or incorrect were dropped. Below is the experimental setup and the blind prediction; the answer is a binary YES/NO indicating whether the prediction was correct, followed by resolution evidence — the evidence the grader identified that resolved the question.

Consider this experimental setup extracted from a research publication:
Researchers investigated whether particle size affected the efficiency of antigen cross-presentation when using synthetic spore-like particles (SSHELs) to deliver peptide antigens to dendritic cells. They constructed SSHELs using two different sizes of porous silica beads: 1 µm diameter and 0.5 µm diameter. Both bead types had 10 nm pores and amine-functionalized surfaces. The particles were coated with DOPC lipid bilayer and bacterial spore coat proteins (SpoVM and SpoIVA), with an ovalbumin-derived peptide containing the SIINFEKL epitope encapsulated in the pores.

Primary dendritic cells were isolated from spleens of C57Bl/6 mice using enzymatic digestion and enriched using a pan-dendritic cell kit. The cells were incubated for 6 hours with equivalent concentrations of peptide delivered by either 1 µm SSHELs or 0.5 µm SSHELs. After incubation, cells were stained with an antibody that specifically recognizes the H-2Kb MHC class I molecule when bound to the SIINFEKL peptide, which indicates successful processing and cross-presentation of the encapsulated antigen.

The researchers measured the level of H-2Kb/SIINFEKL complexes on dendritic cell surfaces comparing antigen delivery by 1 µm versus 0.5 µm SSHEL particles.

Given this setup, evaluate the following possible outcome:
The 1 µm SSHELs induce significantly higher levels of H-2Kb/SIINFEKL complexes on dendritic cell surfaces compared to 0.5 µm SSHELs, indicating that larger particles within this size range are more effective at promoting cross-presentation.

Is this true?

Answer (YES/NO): NO